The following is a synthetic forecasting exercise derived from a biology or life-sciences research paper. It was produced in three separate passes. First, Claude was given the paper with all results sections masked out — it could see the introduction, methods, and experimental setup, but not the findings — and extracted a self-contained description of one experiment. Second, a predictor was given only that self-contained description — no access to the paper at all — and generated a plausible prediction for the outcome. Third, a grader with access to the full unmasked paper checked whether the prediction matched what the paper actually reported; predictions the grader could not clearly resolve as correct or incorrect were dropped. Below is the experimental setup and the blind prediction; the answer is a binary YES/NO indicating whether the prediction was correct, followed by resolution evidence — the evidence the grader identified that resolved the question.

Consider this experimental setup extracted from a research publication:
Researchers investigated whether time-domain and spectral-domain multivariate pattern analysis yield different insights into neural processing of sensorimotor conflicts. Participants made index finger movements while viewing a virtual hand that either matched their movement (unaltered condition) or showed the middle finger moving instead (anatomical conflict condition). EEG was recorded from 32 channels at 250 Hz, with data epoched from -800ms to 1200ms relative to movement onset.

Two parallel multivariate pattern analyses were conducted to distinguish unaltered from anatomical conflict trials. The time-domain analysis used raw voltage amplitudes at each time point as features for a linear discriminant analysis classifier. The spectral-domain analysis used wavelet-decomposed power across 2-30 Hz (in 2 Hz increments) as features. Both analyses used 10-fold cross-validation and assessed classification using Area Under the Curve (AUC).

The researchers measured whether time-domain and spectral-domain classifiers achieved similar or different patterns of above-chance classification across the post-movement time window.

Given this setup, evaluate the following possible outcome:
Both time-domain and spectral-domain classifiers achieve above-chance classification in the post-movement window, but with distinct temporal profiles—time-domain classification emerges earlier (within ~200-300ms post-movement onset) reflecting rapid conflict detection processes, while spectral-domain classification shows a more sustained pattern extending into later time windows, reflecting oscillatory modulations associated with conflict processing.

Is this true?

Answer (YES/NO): NO